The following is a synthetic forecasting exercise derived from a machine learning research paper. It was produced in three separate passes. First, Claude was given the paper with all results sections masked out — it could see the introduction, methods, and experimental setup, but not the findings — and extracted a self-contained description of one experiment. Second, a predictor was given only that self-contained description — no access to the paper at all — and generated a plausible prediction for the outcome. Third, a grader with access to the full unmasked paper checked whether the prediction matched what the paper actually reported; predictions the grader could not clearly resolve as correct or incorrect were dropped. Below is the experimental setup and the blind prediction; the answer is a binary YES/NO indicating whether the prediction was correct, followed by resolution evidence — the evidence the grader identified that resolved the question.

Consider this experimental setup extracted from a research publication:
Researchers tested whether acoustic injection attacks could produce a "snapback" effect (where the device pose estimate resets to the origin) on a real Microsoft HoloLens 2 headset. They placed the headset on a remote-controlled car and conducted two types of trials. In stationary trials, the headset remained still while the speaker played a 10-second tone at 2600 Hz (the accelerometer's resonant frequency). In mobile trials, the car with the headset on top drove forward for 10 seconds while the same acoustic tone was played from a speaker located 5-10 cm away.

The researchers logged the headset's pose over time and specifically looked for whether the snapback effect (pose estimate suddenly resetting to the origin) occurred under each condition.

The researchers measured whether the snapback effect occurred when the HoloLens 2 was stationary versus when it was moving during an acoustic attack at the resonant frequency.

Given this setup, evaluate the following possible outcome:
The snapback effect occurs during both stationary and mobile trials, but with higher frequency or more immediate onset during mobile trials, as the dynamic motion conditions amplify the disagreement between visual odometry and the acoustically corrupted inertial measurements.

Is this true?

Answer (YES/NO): NO